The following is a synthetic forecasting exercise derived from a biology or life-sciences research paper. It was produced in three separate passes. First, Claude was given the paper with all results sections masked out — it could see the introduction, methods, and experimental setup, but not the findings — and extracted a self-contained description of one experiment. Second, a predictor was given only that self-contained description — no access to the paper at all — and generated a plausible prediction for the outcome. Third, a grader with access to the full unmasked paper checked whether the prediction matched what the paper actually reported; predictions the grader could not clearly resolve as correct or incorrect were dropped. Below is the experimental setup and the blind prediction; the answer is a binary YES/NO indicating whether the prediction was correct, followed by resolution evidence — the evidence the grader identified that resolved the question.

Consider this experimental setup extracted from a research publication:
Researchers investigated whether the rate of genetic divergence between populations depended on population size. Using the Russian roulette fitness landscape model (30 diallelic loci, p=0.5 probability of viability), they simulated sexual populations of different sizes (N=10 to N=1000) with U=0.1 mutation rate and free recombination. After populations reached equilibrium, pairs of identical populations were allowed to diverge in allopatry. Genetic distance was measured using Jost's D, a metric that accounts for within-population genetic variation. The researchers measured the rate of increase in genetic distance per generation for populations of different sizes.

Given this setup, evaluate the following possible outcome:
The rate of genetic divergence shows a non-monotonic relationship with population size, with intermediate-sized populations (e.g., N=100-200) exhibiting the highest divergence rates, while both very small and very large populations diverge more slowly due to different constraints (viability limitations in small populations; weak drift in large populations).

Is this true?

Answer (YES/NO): NO